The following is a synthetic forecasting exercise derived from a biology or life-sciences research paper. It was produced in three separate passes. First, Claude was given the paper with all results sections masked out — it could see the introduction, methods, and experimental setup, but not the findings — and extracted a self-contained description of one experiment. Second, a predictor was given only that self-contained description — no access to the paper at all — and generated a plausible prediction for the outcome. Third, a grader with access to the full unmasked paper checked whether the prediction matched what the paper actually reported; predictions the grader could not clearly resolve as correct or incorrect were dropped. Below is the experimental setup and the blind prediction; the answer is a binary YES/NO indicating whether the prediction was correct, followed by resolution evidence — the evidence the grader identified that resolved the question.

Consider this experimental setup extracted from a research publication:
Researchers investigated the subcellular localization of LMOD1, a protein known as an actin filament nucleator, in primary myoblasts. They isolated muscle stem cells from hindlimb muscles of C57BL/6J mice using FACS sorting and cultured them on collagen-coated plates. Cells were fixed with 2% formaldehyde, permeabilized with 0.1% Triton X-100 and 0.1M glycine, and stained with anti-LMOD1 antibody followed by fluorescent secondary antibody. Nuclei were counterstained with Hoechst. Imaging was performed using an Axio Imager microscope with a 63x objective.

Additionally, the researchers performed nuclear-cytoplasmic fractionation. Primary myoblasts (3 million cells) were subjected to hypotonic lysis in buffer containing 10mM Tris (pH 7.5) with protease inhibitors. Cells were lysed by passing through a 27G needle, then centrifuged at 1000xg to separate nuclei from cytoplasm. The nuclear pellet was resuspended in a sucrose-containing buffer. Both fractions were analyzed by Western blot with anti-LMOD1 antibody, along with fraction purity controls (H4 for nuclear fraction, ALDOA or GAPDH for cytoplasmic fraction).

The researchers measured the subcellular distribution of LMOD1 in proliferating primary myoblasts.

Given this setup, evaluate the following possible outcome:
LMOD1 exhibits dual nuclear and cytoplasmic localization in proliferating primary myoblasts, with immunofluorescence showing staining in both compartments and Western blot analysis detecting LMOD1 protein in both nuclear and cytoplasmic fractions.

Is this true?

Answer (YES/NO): NO